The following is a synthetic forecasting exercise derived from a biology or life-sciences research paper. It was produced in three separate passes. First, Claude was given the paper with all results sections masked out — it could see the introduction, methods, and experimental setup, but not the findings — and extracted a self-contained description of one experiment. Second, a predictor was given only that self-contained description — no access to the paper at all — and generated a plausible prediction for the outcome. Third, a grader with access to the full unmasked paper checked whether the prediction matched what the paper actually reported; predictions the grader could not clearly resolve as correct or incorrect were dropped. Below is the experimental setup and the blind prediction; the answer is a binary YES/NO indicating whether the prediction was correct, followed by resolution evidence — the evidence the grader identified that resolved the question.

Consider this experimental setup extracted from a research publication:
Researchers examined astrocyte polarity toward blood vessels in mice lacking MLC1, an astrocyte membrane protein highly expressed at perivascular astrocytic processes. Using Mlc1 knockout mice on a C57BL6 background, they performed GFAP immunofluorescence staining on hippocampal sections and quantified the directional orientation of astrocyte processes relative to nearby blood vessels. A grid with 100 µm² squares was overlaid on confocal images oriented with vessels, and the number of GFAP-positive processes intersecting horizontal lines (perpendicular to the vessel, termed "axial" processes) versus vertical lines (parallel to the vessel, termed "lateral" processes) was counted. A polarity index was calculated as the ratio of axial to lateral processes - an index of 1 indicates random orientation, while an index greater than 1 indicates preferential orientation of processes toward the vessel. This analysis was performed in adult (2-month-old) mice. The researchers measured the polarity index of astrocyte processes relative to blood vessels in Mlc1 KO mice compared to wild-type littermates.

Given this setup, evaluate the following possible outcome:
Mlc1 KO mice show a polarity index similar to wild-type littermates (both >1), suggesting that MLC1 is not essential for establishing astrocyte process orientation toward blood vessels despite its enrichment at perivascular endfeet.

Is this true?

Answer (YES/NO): NO